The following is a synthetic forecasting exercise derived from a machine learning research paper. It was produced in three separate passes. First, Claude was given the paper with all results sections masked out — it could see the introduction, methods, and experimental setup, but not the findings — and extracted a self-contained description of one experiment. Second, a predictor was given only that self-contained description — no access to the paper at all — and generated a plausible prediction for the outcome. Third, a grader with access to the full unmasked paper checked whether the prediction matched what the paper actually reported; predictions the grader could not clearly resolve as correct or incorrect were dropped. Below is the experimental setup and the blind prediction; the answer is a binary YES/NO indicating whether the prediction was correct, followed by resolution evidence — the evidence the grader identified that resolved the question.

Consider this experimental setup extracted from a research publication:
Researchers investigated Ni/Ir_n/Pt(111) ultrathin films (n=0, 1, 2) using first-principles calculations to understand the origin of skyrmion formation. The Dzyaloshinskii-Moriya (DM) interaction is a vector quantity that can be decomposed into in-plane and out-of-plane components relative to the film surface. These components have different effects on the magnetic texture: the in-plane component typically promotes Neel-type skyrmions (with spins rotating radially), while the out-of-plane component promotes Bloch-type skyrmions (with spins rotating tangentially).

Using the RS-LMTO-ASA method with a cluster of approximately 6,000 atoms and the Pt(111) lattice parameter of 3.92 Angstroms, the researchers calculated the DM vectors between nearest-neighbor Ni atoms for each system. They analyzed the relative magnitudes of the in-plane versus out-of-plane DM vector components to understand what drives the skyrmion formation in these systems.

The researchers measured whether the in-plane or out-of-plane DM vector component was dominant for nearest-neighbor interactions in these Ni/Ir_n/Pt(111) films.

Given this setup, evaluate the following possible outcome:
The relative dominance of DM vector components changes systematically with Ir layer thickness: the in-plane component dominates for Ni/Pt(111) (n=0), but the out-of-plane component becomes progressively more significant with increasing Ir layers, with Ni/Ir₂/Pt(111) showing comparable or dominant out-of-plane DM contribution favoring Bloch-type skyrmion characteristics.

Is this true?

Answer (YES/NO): NO